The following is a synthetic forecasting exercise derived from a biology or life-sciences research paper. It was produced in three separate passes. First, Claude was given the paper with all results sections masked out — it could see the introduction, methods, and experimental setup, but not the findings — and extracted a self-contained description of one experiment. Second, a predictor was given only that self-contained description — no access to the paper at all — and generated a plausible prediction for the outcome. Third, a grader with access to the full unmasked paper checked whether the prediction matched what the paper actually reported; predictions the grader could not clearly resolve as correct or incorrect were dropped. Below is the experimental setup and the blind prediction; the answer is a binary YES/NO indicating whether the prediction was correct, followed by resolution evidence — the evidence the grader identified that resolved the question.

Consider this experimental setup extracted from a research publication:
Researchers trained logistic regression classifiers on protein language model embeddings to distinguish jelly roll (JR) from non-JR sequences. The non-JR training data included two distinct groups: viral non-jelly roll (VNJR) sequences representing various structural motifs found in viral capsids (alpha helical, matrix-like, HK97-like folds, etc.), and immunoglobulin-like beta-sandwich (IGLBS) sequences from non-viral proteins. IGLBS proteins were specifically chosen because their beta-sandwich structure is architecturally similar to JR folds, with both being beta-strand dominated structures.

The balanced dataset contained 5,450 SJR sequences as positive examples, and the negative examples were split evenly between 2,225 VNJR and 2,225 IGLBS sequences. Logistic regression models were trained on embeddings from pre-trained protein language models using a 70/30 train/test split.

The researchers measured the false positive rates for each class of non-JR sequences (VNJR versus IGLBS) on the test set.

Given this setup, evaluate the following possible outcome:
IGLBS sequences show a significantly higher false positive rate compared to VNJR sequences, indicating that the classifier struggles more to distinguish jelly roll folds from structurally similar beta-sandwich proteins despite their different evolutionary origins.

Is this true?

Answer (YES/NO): NO